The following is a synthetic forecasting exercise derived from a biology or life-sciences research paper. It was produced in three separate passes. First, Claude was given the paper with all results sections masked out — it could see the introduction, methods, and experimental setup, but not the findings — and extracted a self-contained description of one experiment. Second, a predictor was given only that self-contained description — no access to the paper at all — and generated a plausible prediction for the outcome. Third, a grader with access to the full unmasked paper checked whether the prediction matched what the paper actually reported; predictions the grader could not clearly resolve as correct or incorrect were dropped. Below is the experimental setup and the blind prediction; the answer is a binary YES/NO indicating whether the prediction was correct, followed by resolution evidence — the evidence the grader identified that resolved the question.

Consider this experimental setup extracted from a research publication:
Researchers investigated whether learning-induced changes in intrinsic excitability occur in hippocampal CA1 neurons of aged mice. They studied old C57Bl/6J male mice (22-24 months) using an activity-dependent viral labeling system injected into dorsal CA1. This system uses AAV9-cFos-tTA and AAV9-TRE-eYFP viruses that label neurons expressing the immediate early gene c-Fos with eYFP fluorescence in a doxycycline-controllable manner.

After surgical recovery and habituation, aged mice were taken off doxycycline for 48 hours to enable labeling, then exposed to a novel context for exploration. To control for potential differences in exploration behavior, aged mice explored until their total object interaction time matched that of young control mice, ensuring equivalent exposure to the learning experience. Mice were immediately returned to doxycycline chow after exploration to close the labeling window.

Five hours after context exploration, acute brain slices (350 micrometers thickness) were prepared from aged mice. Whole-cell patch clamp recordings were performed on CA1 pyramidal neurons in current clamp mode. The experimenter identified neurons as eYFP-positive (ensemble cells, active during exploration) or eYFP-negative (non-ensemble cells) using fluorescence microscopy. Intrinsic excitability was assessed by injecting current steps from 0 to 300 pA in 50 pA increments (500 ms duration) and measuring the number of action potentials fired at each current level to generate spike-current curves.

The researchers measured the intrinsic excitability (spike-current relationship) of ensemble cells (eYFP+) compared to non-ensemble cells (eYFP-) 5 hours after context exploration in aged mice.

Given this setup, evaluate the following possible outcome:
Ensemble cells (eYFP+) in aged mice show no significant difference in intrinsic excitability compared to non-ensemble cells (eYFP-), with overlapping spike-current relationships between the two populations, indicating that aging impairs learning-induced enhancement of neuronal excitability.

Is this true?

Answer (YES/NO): YES